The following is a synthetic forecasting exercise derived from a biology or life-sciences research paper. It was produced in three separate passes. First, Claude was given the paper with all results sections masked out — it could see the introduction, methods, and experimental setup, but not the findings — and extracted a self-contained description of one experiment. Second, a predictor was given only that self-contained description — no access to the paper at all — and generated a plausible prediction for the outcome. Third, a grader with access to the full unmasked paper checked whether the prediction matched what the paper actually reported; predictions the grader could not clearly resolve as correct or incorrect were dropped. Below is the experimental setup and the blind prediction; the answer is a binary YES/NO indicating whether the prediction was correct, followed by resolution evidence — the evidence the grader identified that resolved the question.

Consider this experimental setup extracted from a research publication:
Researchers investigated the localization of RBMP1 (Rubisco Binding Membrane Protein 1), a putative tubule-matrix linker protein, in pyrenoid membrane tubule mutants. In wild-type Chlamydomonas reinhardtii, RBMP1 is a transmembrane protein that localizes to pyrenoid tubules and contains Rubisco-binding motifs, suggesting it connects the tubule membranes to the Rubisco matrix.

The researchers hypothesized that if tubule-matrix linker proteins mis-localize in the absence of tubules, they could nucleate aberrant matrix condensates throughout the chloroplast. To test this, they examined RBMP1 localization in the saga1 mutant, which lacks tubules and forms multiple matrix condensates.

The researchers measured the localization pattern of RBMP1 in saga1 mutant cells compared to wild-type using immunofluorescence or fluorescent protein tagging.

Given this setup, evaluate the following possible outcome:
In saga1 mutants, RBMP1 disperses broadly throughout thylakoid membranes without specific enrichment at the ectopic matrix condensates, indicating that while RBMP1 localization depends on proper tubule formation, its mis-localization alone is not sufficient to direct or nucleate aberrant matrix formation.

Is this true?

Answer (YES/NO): NO